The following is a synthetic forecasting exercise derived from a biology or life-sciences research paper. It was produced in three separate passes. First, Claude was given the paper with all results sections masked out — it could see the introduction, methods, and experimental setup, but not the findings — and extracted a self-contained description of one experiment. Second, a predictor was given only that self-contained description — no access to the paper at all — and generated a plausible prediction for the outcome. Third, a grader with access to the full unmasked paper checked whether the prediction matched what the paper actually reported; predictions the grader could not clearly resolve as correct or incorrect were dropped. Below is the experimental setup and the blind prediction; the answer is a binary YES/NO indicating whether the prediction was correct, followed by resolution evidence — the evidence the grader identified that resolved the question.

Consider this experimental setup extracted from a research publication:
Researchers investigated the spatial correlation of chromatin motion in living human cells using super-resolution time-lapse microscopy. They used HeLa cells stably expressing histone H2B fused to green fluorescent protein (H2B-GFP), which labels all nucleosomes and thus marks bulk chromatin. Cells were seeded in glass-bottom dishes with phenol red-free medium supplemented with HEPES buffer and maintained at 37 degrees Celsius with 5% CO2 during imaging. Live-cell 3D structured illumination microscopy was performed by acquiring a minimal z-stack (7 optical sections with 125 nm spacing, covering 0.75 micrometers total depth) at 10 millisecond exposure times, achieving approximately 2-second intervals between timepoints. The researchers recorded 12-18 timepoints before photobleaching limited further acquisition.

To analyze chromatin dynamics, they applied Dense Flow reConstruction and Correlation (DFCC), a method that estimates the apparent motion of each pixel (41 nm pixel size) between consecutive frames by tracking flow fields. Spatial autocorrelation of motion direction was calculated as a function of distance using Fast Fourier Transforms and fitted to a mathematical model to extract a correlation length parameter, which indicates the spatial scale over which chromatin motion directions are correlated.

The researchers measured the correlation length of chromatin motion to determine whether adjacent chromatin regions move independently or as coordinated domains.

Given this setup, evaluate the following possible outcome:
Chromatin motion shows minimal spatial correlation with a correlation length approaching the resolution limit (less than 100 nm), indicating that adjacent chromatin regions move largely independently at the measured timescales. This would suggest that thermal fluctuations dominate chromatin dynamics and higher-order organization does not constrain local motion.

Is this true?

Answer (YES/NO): NO